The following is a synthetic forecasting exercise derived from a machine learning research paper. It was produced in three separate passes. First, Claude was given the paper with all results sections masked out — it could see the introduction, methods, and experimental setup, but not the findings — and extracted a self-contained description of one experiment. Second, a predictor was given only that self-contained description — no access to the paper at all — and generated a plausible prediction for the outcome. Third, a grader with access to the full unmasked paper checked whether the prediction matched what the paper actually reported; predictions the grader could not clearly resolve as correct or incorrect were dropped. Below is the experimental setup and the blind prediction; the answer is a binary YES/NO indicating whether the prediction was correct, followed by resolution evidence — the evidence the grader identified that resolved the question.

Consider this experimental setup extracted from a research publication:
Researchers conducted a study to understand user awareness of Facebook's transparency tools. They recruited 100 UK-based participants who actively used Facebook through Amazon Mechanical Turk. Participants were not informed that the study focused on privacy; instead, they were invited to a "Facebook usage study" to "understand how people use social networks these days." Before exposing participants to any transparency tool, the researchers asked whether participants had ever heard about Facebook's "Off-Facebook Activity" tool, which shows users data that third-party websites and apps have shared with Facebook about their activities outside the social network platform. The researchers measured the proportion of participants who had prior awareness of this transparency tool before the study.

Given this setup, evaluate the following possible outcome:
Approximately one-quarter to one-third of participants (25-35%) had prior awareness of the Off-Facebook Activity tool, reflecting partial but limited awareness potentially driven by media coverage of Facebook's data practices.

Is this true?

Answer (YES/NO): NO